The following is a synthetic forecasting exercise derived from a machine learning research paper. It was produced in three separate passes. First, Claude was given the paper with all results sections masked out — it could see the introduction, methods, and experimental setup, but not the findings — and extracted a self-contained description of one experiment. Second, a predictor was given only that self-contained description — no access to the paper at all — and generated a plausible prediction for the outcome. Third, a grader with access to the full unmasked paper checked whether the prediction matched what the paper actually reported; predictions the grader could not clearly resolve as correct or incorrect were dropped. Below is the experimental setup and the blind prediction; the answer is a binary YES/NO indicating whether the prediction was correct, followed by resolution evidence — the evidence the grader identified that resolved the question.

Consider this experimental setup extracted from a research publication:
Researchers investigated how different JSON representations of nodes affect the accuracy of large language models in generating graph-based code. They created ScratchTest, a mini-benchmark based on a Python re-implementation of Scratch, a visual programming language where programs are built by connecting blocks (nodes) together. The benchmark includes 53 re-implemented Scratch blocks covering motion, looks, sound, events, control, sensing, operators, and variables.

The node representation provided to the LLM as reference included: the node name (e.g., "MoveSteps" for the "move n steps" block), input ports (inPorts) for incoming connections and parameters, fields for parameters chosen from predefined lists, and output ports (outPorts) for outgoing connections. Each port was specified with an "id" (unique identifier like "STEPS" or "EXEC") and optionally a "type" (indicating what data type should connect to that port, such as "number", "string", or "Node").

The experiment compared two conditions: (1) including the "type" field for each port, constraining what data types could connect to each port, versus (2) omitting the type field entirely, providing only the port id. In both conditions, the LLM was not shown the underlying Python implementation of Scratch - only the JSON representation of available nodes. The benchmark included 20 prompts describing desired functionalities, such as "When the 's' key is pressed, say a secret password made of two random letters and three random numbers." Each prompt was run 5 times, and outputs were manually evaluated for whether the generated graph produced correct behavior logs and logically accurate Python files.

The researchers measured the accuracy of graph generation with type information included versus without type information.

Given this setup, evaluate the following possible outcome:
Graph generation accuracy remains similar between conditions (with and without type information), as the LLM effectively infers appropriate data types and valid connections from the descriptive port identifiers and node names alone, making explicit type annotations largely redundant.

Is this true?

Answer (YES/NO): NO